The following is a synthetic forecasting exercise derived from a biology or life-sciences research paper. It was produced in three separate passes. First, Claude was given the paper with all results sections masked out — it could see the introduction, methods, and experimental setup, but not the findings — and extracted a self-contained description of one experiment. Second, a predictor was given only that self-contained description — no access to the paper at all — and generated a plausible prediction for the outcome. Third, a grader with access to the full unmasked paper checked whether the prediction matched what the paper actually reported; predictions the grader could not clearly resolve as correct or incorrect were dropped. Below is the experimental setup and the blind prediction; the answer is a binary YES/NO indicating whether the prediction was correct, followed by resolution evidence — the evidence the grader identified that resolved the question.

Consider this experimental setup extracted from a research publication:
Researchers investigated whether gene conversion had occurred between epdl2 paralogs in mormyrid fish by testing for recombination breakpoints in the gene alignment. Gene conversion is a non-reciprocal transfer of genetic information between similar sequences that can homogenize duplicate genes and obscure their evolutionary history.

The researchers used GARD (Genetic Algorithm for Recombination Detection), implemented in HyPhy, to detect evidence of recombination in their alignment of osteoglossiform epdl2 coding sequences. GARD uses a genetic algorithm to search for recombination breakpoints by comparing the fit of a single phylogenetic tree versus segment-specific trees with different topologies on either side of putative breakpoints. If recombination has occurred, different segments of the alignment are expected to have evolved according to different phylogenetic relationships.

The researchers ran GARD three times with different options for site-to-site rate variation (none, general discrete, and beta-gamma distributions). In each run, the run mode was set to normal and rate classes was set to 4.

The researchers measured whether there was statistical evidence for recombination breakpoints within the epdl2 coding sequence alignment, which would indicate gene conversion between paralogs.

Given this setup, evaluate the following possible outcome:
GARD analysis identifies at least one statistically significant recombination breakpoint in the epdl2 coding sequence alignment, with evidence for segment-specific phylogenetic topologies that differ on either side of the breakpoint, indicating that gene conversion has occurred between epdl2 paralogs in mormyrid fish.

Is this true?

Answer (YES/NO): NO